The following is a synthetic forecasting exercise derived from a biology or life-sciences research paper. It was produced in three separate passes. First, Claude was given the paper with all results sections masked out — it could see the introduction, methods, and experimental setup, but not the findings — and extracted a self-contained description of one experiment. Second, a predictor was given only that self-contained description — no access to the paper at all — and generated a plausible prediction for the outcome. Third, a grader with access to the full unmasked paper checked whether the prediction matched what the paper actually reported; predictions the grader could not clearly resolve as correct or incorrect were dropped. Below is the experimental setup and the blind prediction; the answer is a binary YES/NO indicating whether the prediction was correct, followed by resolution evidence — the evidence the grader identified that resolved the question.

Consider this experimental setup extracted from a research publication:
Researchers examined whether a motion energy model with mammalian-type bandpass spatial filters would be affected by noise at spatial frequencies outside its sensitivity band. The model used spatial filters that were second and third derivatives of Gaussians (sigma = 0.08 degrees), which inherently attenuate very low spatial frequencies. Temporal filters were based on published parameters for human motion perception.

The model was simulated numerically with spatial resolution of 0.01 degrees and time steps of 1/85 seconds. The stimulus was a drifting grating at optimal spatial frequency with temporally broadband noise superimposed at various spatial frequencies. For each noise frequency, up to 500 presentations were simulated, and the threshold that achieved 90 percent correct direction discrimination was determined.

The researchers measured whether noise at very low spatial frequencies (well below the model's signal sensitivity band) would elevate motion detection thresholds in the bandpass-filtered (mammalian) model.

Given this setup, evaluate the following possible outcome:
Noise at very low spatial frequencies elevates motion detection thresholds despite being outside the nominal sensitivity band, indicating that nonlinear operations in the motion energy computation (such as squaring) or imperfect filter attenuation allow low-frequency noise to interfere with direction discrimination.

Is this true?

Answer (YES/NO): NO